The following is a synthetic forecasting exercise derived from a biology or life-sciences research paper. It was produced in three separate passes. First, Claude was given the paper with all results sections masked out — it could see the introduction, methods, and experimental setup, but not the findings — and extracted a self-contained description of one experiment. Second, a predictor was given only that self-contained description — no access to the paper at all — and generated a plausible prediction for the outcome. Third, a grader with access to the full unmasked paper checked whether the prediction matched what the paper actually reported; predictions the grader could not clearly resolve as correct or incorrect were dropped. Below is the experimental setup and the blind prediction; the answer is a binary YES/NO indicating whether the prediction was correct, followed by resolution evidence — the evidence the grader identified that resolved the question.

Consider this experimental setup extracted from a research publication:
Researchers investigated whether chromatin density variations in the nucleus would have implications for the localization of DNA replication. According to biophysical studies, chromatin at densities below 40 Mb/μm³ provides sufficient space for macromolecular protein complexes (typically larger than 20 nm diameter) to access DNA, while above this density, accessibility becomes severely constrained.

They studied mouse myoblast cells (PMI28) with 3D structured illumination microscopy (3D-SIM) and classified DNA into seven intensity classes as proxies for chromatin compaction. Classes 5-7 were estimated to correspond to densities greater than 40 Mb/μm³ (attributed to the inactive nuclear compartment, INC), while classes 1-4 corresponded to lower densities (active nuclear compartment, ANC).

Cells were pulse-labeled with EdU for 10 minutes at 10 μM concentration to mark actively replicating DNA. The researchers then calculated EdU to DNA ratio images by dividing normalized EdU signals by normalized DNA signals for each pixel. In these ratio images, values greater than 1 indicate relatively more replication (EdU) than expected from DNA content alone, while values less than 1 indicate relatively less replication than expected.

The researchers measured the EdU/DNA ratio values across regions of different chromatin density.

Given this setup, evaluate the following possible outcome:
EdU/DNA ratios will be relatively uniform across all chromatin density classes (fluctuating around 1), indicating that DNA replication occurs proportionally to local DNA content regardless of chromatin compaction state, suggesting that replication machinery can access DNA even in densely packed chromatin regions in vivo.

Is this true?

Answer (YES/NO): NO